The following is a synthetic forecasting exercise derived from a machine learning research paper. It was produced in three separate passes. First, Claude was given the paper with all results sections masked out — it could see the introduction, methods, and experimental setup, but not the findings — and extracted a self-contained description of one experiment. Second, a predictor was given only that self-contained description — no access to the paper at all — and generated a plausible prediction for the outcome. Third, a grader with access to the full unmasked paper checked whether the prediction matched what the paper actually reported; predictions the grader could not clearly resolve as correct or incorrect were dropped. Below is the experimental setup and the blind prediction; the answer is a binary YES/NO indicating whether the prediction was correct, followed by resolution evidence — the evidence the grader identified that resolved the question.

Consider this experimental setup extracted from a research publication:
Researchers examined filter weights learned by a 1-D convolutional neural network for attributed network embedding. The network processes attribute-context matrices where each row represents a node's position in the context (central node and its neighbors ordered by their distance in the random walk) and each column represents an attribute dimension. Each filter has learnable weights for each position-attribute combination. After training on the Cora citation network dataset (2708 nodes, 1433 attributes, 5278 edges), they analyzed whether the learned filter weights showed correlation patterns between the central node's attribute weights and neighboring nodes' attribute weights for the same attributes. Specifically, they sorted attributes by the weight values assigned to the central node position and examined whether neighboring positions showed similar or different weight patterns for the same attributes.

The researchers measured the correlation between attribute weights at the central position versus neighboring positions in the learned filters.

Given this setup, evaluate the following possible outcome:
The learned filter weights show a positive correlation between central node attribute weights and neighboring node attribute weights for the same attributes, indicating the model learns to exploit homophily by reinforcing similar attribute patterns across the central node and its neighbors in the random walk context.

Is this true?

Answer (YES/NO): YES